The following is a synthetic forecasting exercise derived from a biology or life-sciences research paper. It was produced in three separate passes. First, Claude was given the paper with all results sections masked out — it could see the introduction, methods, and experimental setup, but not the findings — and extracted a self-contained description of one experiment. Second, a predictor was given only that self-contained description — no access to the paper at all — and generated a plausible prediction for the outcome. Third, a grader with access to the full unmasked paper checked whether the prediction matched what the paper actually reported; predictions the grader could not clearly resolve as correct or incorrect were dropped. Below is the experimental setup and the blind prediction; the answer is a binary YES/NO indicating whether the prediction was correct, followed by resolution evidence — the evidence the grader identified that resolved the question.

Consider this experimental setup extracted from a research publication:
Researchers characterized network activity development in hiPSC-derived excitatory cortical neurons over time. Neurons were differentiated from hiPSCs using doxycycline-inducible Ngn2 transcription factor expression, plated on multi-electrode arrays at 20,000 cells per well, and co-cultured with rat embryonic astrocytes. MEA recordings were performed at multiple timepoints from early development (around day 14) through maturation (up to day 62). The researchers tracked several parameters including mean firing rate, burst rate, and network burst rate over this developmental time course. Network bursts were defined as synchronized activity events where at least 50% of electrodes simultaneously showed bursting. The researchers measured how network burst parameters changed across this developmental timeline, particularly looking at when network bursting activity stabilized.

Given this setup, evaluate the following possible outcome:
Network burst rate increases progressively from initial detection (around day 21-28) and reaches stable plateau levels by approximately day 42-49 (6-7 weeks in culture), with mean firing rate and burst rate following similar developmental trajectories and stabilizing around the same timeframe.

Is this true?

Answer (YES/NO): NO